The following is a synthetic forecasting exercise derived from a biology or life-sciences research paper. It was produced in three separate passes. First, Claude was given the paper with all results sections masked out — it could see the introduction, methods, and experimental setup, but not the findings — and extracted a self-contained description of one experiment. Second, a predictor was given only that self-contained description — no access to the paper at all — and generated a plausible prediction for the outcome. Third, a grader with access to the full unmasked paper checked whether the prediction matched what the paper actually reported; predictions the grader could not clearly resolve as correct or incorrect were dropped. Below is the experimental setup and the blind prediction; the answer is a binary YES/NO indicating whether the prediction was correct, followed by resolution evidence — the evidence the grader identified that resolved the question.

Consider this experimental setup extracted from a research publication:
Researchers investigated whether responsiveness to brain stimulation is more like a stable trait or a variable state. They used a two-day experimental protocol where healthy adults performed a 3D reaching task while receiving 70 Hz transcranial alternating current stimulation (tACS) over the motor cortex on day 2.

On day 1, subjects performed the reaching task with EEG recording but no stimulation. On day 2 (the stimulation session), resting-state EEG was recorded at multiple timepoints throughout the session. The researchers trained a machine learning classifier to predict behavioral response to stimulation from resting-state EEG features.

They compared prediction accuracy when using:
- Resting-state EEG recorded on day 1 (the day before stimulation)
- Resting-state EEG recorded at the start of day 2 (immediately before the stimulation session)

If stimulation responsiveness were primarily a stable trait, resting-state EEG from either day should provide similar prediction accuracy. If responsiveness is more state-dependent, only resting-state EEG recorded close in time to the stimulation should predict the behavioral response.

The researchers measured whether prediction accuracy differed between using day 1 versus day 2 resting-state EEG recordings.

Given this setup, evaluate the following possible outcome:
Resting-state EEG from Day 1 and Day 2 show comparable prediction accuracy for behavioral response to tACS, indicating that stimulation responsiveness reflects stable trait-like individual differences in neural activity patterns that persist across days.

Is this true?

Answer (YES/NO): NO